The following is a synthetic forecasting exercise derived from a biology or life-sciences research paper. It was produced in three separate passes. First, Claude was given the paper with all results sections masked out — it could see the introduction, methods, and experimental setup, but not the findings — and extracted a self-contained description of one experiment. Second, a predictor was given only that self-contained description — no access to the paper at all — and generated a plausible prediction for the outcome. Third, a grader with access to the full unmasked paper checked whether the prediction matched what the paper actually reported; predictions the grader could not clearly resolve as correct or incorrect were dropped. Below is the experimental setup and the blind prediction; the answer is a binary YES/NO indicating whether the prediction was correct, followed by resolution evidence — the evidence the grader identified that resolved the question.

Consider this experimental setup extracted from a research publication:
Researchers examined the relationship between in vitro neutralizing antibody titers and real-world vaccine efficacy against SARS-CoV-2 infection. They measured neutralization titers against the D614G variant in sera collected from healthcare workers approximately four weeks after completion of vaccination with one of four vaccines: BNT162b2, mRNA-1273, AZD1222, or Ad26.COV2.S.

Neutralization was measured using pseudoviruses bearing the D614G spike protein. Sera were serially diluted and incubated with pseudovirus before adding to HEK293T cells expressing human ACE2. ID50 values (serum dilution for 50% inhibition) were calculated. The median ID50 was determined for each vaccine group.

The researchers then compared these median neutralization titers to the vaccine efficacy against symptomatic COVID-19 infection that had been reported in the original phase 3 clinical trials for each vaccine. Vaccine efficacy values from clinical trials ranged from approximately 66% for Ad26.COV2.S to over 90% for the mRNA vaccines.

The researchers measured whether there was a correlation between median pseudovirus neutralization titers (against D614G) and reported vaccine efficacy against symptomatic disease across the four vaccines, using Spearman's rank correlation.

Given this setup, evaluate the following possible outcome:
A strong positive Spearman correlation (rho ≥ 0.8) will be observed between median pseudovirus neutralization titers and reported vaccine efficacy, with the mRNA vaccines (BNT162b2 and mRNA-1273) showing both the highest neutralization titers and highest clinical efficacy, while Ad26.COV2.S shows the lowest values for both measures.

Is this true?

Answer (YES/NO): YES